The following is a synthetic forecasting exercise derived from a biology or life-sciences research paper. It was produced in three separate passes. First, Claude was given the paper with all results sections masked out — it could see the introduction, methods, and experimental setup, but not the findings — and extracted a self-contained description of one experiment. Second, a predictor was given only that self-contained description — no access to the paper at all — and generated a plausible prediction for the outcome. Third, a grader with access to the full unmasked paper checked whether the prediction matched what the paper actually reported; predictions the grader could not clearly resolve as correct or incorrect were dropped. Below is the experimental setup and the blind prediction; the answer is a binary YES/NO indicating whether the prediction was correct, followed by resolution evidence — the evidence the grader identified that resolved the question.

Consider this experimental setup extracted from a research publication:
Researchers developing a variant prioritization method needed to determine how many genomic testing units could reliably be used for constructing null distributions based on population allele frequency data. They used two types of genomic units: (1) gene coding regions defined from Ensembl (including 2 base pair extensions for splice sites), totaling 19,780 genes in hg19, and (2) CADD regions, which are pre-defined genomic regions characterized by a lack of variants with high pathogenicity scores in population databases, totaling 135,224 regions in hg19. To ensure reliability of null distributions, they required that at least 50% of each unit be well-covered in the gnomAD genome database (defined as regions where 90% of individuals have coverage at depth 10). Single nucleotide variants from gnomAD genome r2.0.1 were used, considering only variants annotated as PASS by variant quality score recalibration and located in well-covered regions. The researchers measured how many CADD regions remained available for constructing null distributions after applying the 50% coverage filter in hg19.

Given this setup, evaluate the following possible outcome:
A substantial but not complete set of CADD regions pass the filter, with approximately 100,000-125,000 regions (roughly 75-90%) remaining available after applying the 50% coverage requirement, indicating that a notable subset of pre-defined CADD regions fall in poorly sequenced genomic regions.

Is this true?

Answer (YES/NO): YES